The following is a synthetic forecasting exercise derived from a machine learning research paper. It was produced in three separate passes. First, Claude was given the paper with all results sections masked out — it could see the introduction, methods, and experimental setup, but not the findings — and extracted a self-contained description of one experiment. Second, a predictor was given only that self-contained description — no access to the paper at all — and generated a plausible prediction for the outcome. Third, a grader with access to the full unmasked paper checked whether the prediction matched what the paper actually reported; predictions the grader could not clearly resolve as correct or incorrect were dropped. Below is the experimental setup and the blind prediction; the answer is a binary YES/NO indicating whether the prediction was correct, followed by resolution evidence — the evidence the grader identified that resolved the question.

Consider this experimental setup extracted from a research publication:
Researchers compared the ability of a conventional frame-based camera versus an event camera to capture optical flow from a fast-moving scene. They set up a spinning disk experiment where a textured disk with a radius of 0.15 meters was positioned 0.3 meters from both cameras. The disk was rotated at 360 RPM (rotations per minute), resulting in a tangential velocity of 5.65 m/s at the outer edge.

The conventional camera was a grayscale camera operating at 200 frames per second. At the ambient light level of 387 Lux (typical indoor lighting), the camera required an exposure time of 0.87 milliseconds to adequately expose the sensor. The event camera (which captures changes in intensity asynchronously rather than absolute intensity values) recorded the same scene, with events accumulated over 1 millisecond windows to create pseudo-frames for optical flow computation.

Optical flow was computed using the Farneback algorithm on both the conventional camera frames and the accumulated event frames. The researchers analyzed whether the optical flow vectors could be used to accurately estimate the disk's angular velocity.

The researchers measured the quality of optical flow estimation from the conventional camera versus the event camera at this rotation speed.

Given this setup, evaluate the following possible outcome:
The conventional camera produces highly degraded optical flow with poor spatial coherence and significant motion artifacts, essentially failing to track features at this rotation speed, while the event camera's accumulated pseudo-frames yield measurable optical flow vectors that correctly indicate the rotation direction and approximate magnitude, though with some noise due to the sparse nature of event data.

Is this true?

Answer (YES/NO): NO